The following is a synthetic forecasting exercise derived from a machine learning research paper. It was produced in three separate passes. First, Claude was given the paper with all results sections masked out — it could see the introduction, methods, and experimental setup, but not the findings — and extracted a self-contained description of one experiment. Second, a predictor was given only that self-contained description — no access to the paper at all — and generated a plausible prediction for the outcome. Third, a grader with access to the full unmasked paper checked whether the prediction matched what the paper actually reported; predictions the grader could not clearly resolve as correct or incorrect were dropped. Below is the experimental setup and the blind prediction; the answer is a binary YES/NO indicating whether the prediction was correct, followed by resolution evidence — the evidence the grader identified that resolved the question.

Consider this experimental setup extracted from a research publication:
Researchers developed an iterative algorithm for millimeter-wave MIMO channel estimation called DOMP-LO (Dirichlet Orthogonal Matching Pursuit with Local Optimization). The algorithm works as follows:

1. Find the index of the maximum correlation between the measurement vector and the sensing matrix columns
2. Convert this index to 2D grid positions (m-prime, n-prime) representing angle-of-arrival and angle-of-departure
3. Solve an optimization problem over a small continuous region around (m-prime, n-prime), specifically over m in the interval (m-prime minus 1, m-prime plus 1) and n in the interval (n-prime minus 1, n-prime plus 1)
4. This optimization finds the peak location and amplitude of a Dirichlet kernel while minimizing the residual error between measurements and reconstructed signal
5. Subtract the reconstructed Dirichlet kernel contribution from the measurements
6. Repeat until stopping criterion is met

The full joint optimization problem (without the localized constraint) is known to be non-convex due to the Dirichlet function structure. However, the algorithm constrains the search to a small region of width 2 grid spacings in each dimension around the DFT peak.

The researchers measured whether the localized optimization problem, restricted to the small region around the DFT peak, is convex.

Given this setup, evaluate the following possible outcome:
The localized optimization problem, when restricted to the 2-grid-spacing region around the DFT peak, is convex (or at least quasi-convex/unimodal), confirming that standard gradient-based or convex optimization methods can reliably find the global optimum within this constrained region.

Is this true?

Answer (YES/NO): YES